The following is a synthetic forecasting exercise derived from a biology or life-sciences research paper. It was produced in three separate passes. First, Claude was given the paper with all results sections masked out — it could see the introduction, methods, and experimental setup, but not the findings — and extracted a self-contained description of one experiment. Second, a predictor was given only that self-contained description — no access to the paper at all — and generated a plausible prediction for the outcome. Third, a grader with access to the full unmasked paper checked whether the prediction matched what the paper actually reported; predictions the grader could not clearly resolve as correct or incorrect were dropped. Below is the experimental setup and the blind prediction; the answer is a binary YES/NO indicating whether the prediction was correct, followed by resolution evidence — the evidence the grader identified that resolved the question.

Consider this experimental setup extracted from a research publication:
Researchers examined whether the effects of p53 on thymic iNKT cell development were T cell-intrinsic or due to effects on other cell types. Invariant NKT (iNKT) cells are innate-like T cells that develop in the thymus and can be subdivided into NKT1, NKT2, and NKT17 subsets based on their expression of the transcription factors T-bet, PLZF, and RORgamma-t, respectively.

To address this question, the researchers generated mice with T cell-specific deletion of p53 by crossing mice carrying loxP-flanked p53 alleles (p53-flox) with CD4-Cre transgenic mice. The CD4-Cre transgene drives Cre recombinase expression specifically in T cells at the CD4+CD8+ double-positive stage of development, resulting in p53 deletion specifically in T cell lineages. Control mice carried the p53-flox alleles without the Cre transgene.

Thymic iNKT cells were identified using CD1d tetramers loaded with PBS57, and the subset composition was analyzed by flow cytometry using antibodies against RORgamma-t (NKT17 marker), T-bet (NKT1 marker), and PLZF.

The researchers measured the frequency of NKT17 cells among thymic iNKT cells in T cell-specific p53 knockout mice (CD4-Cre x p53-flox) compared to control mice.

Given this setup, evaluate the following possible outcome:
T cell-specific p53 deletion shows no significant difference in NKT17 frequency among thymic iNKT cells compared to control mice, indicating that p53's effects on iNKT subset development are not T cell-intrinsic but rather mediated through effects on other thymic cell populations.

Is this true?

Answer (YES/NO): NO